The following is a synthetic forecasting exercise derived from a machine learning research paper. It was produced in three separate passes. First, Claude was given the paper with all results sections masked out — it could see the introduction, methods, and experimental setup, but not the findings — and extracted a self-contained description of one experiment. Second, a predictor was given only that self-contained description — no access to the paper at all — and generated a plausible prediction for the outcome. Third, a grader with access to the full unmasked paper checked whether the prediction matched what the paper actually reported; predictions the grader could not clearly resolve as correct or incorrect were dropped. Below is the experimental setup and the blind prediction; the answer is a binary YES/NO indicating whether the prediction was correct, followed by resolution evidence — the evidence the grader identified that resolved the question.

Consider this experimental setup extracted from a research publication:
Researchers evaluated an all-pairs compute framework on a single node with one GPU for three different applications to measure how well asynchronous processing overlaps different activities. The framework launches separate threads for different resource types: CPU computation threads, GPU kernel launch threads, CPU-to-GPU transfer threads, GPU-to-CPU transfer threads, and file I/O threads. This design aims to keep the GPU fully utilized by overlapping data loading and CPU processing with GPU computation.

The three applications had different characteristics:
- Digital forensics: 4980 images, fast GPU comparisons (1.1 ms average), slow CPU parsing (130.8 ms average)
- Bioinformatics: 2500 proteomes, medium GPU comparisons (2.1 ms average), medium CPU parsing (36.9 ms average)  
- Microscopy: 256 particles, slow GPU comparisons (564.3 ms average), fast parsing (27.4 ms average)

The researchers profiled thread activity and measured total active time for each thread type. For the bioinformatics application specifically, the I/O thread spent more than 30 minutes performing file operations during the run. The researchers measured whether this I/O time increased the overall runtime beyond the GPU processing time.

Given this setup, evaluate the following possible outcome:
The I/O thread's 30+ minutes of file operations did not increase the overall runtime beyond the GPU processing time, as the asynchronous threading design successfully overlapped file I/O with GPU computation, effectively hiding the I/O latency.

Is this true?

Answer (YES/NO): YES